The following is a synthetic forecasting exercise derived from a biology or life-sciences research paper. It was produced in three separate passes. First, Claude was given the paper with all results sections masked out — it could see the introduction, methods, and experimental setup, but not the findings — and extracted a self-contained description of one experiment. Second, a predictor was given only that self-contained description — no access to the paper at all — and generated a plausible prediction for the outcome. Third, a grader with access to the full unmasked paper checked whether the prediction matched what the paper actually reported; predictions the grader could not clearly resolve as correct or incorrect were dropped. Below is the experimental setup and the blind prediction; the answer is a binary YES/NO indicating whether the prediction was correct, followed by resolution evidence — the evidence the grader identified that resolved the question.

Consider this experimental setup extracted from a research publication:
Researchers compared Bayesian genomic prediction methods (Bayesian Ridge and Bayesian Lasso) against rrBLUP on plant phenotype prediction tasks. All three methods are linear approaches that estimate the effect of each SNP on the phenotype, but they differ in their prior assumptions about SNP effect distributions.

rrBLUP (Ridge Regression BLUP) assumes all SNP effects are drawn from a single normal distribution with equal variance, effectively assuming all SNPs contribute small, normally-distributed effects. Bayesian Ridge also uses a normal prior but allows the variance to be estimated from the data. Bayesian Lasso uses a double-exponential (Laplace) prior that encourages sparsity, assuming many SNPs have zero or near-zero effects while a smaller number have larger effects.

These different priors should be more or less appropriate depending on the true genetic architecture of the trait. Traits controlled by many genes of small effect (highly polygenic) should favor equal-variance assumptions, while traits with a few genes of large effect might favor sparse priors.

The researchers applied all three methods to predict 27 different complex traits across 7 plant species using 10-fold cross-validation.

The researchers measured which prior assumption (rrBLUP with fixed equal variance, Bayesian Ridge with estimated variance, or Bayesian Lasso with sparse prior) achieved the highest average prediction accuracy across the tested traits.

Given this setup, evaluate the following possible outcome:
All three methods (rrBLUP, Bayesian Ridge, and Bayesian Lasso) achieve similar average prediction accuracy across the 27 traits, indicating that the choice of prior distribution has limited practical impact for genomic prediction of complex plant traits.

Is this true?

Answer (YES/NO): NO